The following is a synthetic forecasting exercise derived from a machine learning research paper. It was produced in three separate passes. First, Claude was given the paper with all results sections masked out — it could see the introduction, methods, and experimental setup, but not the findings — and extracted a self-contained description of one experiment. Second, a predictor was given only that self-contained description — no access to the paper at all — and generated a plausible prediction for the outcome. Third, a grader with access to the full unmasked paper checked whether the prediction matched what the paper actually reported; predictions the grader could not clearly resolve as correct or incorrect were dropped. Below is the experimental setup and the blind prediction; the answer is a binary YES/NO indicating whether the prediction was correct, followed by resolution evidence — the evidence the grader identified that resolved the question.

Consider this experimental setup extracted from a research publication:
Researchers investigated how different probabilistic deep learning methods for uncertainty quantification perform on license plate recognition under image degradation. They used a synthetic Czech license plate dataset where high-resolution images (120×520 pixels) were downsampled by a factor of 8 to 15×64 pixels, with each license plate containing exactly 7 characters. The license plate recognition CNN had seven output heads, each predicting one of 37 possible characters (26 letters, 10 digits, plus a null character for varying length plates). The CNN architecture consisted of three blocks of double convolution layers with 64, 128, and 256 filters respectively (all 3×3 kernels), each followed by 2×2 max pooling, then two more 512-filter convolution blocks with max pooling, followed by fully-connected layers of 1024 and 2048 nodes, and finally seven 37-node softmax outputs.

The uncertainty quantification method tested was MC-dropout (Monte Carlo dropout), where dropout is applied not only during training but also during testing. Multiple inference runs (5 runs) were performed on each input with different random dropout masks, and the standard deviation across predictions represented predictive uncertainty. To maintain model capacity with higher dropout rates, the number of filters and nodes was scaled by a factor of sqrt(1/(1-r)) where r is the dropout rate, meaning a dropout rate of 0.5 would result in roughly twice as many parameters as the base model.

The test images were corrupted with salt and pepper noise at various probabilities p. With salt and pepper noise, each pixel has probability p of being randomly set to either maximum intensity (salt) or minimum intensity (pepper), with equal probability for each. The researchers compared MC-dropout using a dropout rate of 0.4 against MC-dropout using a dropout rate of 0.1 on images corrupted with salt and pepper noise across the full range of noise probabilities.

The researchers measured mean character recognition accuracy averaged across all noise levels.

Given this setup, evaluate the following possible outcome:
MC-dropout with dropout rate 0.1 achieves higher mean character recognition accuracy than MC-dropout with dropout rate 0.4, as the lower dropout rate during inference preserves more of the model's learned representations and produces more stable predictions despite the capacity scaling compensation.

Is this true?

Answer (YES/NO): NO